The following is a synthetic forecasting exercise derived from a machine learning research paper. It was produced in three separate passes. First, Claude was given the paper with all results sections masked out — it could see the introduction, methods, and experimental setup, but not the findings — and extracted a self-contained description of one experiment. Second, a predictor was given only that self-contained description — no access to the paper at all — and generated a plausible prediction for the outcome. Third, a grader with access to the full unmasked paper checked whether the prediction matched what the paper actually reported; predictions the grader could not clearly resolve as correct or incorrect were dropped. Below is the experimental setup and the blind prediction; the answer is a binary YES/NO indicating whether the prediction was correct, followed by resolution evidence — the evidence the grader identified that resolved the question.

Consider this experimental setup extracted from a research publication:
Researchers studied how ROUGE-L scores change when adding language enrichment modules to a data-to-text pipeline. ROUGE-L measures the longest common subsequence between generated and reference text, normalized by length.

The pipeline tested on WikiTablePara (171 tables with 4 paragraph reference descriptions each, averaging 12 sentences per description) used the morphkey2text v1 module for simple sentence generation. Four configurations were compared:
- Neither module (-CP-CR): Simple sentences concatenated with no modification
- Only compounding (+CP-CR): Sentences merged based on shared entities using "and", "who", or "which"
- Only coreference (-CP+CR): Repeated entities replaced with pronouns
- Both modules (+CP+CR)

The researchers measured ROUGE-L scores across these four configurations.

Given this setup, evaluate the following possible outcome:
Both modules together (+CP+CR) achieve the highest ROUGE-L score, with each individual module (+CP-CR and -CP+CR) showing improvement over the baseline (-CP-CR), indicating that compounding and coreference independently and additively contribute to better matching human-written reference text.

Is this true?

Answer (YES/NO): YES